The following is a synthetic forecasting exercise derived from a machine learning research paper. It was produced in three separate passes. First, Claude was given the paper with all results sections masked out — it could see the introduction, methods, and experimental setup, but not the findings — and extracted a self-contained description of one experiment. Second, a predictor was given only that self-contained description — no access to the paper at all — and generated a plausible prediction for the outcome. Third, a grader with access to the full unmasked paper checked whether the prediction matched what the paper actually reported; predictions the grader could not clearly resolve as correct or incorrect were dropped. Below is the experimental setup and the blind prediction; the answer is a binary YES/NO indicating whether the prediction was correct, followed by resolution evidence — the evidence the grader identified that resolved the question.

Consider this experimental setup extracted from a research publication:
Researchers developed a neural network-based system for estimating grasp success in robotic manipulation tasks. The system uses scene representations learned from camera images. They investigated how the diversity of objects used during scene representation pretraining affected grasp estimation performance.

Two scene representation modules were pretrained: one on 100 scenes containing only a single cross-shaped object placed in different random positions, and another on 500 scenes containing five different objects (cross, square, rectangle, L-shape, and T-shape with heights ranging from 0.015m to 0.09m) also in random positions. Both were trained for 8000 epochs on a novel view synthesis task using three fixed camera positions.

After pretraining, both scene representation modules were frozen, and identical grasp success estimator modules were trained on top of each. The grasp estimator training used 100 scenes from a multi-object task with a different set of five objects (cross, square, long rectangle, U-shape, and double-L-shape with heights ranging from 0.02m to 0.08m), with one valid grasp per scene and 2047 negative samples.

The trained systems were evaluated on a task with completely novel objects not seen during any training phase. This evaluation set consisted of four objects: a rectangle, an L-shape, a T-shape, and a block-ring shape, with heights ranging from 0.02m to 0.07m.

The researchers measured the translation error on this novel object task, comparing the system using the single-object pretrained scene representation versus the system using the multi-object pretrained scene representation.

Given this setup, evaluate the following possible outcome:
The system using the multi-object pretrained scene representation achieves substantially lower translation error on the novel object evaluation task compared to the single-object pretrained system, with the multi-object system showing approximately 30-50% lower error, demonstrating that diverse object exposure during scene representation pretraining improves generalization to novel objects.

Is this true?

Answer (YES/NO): NO